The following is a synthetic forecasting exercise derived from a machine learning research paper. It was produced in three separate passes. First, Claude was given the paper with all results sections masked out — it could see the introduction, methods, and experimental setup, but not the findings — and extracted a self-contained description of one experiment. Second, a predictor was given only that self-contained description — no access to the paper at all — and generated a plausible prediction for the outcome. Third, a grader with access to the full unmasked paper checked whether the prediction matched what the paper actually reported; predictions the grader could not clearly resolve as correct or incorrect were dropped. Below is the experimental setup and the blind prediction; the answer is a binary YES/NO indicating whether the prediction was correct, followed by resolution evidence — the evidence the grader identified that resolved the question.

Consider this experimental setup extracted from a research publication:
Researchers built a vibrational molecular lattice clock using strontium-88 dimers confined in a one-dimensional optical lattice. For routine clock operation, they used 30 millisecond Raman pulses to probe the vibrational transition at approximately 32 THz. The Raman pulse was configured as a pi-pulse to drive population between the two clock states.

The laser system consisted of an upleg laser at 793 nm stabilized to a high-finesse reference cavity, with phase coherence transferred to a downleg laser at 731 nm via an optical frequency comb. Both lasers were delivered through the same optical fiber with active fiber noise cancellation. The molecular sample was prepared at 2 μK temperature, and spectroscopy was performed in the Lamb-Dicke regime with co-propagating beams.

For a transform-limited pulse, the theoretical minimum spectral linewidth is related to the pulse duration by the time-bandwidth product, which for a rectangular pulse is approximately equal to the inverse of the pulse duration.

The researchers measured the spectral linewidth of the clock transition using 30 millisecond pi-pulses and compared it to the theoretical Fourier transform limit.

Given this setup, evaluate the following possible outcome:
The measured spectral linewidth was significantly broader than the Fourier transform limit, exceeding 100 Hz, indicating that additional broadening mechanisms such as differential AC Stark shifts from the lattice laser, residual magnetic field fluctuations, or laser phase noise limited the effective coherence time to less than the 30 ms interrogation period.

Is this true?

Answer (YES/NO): NO